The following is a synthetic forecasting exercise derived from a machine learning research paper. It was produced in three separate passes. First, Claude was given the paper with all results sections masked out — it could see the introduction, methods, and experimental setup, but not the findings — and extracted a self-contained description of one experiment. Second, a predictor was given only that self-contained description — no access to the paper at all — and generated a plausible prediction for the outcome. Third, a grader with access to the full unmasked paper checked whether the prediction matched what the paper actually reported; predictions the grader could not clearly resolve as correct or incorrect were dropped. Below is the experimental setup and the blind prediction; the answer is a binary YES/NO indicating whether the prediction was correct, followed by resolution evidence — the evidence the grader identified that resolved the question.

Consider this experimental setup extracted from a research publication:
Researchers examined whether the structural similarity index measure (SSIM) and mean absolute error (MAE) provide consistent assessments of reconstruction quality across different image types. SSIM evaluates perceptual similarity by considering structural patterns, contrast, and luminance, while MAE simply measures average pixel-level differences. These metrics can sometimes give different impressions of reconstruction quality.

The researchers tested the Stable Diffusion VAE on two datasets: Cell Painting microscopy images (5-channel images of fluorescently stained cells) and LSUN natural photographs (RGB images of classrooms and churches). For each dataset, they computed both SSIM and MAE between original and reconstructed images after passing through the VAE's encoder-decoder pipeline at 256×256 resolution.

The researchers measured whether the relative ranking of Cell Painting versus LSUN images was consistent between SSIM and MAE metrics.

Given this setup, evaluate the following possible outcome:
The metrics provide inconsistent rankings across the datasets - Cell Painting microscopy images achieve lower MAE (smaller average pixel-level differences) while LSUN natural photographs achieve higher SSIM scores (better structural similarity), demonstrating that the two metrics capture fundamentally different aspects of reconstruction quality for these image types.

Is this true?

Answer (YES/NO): NO